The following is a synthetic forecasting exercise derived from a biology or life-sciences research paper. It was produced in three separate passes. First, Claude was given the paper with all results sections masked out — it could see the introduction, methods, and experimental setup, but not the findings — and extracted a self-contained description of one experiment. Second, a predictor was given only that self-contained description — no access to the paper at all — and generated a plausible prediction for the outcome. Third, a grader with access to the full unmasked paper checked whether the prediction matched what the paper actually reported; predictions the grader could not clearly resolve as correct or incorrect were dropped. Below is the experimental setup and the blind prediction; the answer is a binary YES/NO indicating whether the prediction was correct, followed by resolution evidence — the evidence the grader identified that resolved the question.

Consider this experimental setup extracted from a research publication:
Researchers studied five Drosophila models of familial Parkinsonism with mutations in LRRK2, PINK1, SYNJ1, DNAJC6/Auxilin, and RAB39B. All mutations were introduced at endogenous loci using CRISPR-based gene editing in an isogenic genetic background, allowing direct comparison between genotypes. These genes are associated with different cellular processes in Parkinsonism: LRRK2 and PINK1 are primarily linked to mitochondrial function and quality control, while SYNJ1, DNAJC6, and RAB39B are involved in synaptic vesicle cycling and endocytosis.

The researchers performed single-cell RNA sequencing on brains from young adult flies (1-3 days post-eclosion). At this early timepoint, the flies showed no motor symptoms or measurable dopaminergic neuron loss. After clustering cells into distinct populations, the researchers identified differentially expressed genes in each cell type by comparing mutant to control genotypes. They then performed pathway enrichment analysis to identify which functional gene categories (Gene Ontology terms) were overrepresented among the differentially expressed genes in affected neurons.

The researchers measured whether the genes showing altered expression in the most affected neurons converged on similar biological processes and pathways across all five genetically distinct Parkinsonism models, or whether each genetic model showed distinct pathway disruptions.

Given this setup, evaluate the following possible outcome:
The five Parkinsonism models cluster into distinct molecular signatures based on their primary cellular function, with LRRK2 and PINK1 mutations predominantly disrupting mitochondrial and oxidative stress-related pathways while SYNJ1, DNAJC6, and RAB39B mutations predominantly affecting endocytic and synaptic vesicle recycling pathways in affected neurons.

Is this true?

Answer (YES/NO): NO